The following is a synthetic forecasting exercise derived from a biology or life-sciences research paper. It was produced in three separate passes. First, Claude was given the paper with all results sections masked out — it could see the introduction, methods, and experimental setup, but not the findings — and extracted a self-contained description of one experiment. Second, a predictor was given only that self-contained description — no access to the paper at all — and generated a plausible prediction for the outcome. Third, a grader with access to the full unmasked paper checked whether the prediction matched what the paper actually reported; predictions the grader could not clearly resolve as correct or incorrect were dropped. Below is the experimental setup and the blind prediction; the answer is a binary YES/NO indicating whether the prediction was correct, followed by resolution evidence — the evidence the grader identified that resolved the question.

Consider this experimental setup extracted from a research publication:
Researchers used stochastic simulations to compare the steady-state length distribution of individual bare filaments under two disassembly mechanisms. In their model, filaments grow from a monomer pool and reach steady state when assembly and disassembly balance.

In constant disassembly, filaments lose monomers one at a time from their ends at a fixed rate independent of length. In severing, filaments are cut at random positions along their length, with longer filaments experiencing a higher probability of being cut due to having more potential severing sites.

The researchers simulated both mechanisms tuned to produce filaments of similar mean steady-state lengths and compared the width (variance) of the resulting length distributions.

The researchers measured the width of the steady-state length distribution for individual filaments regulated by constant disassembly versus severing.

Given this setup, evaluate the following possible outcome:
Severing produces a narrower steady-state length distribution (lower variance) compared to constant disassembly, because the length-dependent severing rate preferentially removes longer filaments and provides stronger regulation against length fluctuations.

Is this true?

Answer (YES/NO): NO